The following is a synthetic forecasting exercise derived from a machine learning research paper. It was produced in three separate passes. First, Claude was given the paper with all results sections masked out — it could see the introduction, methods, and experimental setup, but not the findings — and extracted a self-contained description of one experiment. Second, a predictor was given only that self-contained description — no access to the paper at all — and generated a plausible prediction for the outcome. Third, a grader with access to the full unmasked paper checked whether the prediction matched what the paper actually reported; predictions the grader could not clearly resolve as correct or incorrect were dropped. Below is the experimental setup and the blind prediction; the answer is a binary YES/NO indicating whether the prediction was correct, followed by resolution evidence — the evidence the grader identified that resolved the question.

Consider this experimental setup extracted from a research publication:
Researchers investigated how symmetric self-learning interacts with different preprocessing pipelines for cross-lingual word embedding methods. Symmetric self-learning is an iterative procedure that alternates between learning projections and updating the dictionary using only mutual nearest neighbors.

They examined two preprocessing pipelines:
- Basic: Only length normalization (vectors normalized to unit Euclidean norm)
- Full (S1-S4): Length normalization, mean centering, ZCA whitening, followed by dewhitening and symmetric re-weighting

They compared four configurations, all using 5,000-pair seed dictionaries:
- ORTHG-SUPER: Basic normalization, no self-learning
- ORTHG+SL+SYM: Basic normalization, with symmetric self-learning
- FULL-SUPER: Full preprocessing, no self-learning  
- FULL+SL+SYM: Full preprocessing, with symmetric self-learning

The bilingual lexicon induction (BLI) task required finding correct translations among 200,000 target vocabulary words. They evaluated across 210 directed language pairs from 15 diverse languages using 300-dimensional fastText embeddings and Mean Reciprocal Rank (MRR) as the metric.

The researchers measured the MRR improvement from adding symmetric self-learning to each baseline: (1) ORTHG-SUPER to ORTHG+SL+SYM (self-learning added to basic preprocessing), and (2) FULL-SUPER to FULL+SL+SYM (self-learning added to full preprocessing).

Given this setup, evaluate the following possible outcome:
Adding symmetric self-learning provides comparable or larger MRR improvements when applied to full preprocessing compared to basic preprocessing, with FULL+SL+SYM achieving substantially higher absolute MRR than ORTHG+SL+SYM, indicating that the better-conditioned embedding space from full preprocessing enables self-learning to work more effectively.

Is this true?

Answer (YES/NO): NO